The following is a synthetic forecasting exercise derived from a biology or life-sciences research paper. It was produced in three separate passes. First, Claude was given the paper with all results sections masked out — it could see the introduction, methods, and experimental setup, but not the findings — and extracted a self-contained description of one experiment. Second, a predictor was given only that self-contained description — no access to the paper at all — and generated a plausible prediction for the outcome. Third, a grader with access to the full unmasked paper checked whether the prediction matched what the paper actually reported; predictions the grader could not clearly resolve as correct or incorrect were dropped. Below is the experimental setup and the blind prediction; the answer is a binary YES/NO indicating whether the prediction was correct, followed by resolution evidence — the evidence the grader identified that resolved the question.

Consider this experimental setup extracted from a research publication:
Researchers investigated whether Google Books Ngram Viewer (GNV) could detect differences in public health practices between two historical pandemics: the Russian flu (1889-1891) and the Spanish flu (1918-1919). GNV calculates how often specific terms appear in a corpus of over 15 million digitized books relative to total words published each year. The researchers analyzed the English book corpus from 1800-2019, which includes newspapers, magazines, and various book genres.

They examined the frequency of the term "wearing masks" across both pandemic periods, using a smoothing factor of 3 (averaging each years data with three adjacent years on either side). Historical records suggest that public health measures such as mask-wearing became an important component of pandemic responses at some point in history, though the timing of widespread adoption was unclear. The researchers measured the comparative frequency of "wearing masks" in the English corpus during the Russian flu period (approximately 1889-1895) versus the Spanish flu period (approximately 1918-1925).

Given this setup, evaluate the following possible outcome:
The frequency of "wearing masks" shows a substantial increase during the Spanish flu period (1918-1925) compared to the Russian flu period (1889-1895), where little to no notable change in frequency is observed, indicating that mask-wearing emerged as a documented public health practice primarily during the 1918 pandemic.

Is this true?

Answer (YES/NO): YES